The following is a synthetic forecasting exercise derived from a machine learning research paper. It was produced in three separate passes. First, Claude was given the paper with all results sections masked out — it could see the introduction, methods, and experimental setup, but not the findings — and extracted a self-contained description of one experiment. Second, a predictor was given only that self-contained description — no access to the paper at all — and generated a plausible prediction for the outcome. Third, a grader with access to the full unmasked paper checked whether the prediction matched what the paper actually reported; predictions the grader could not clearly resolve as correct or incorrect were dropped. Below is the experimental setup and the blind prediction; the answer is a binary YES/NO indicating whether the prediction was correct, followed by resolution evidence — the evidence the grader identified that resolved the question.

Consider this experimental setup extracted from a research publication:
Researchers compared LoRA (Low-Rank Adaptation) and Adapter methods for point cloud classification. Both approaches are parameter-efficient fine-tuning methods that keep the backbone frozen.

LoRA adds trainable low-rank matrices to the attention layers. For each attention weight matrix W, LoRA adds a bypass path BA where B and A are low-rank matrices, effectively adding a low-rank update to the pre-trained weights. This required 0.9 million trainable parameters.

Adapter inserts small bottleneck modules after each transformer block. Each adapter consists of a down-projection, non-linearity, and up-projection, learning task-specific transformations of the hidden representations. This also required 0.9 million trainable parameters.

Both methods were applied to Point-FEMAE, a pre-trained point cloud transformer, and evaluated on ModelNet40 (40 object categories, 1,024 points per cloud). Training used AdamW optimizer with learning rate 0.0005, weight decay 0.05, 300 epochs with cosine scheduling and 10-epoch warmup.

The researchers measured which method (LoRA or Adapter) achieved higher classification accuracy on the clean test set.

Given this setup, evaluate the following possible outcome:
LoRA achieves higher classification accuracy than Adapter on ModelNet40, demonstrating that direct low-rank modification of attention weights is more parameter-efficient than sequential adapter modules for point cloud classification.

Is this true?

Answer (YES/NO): NO